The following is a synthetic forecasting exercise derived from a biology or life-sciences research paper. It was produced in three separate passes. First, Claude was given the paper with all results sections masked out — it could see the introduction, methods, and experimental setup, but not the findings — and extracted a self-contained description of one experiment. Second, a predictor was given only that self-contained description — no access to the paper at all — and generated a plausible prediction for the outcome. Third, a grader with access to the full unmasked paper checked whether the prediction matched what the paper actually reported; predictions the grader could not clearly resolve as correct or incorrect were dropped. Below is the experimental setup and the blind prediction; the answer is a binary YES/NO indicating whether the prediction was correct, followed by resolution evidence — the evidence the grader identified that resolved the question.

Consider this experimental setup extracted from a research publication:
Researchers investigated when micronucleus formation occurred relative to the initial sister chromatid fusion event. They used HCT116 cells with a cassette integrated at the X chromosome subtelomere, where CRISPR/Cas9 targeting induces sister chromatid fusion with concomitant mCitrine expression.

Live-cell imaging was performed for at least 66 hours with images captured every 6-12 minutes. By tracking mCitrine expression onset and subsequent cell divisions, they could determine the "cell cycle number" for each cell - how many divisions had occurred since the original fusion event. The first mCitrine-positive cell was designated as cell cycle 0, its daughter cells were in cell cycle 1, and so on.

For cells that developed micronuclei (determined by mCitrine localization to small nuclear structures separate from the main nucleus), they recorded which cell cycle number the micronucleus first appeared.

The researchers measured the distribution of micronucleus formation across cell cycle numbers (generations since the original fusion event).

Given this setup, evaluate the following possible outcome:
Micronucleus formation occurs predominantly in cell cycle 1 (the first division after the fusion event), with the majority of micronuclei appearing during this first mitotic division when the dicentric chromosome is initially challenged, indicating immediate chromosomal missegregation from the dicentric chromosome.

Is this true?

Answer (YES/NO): NO